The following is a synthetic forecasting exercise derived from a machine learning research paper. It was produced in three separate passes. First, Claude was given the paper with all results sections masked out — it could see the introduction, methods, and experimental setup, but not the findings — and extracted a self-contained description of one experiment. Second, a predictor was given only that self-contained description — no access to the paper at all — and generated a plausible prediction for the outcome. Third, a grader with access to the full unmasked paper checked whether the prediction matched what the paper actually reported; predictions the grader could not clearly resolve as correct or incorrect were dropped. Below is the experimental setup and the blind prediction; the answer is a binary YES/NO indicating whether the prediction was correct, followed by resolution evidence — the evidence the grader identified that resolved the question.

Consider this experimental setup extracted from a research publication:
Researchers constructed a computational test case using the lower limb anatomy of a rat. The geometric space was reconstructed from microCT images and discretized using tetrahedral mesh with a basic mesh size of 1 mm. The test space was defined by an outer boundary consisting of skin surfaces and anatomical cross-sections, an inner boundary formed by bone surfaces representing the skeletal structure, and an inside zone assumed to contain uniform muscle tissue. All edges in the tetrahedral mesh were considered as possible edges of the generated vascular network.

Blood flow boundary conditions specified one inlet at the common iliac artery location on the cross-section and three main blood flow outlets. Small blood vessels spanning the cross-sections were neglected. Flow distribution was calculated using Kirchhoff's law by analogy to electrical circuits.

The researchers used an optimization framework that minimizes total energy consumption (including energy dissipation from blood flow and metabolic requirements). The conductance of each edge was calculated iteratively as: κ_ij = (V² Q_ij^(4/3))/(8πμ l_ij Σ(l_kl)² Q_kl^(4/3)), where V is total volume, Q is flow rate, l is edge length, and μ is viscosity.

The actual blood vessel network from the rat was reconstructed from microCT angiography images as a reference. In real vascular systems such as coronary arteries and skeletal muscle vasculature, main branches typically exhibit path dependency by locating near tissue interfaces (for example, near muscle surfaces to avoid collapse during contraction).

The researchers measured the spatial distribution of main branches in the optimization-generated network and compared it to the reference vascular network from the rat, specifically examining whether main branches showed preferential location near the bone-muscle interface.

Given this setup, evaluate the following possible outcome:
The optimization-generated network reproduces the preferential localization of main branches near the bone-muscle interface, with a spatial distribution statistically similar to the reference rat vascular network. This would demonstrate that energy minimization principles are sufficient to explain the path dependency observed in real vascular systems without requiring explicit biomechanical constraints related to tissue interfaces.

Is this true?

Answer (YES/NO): NO